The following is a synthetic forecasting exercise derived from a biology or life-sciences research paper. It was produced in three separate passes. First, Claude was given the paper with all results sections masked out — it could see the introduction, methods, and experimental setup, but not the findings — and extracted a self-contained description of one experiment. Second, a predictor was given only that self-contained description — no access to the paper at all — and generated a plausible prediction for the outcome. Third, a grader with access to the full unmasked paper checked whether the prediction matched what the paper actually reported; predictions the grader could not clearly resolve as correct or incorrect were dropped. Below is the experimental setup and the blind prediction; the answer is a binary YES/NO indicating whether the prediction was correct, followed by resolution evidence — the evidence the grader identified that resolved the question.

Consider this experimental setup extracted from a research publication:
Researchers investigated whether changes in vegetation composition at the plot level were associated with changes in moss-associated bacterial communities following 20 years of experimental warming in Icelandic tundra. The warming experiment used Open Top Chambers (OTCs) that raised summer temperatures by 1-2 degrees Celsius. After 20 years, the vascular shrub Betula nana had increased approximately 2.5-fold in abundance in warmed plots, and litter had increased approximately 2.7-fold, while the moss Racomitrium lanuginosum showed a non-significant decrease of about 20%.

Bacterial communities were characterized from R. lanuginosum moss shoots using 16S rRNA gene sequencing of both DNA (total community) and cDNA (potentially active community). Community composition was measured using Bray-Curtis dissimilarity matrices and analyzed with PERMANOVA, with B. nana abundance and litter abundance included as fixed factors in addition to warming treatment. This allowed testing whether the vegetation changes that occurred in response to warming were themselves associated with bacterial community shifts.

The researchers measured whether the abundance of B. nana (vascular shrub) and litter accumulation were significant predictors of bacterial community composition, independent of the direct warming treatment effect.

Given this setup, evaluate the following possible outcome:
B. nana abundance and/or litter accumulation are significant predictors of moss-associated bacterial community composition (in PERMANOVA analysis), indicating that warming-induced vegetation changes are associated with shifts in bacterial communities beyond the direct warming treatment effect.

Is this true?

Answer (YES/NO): YES